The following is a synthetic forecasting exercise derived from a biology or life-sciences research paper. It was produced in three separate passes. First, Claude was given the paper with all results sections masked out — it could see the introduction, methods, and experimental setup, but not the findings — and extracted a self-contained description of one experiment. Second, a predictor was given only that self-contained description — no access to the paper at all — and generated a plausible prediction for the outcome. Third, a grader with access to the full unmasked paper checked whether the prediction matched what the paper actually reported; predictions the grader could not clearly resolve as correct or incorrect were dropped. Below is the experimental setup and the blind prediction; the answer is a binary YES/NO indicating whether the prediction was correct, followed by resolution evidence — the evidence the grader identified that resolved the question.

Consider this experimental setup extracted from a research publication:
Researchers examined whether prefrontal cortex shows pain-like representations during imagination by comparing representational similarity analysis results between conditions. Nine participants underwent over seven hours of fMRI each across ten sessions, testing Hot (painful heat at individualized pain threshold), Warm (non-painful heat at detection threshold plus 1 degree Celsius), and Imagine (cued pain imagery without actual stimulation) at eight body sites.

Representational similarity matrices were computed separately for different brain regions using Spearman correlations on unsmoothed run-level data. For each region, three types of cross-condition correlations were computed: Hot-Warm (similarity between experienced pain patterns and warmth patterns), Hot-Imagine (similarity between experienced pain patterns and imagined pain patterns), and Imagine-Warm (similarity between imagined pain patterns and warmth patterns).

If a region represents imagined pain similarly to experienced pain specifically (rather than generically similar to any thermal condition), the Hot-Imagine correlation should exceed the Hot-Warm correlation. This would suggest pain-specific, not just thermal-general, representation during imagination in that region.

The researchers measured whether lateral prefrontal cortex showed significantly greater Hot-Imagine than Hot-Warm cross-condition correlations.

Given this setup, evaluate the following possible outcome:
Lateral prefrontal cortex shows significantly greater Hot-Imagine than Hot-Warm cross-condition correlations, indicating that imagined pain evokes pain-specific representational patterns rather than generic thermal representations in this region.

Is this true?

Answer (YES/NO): YES